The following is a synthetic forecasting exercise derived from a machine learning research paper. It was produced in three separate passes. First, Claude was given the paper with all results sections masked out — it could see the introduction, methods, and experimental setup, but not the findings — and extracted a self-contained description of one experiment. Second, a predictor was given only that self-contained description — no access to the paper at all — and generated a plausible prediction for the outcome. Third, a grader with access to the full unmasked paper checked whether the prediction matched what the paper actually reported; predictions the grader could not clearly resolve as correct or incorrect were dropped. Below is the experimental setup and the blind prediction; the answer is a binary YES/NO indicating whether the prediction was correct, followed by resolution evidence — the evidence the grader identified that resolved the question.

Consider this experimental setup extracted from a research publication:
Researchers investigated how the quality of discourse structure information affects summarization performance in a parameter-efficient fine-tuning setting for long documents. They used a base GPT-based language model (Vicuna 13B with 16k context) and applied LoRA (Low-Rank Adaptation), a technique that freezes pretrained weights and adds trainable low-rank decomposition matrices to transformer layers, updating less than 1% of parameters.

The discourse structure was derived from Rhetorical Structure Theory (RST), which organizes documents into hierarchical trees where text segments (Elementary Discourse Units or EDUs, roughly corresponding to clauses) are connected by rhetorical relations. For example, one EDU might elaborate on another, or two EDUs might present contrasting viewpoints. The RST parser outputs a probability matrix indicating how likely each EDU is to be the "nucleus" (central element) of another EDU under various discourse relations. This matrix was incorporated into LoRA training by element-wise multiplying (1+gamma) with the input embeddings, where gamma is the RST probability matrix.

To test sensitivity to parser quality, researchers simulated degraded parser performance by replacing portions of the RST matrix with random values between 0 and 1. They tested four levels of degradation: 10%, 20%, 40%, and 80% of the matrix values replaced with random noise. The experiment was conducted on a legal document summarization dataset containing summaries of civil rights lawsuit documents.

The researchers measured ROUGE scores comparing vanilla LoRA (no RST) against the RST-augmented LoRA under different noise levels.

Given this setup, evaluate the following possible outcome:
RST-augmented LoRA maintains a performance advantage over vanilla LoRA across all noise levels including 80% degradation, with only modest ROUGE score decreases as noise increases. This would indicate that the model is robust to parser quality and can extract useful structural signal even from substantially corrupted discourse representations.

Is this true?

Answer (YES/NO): NO